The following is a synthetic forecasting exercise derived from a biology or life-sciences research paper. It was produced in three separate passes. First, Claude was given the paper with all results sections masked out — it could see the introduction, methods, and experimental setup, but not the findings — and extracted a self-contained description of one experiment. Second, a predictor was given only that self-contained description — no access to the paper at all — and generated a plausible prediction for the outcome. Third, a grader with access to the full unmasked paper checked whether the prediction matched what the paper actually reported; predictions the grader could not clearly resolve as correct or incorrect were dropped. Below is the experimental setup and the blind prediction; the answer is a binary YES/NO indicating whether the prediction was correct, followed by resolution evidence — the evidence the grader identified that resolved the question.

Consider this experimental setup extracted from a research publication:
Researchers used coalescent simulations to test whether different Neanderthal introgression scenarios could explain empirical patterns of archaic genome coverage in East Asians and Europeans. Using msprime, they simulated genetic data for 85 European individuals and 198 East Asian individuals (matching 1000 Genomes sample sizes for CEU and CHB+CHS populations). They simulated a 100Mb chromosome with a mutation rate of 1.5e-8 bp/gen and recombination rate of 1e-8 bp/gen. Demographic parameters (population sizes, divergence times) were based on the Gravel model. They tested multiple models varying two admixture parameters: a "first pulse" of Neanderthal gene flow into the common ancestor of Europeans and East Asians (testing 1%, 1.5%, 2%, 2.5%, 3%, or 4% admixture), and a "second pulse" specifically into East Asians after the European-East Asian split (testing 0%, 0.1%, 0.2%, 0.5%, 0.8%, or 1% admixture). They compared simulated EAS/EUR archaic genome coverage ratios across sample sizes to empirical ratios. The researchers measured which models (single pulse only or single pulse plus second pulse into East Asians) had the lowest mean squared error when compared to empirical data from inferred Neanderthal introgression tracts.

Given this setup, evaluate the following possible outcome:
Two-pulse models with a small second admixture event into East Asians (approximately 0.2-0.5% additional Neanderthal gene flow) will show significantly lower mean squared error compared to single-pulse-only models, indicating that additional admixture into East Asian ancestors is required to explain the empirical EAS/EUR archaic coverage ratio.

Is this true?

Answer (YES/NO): YES